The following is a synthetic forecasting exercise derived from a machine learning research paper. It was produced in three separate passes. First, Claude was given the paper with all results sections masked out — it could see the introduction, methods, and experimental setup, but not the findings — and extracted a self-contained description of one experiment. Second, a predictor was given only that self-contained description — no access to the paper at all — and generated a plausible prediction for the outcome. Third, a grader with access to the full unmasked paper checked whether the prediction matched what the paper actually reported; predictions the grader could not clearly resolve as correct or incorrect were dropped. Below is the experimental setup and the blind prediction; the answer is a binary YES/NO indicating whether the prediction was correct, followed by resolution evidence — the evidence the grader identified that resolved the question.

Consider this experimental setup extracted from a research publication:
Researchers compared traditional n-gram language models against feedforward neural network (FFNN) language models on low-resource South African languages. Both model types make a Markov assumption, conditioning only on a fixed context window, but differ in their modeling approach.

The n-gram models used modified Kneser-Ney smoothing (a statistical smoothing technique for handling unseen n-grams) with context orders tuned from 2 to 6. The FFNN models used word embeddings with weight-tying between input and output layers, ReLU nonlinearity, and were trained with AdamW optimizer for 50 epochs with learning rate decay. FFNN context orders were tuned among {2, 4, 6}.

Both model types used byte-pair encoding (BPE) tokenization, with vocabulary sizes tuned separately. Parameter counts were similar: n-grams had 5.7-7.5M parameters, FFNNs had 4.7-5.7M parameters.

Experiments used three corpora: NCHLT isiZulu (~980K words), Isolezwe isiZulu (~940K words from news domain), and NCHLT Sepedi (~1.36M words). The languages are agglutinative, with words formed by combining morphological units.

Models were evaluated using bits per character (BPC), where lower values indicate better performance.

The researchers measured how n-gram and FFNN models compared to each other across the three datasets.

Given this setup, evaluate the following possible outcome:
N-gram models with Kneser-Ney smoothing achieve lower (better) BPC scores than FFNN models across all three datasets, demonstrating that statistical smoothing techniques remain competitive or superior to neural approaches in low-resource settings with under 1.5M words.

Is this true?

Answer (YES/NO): NO